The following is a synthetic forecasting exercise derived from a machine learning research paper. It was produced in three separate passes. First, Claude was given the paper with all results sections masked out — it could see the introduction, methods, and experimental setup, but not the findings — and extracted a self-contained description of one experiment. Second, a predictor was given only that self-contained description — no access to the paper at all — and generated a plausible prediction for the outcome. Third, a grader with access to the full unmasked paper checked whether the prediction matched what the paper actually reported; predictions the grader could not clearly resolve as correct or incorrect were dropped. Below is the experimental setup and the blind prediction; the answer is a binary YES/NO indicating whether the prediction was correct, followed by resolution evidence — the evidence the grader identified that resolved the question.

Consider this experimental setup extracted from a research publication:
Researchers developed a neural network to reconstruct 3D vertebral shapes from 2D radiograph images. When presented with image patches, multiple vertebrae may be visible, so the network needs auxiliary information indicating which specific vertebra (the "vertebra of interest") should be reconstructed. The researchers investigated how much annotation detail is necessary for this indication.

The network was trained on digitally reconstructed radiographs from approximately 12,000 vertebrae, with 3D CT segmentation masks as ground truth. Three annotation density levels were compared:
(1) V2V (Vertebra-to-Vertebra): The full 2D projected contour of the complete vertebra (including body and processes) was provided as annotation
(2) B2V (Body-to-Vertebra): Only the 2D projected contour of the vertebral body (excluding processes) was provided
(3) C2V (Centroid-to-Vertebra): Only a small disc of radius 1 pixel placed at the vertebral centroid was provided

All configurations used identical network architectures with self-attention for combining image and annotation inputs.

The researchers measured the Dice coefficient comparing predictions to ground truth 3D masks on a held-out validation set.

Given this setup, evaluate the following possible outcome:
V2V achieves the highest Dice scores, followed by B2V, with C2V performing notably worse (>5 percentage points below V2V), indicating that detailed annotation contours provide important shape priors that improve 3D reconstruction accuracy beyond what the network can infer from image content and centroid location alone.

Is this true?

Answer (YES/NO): NO